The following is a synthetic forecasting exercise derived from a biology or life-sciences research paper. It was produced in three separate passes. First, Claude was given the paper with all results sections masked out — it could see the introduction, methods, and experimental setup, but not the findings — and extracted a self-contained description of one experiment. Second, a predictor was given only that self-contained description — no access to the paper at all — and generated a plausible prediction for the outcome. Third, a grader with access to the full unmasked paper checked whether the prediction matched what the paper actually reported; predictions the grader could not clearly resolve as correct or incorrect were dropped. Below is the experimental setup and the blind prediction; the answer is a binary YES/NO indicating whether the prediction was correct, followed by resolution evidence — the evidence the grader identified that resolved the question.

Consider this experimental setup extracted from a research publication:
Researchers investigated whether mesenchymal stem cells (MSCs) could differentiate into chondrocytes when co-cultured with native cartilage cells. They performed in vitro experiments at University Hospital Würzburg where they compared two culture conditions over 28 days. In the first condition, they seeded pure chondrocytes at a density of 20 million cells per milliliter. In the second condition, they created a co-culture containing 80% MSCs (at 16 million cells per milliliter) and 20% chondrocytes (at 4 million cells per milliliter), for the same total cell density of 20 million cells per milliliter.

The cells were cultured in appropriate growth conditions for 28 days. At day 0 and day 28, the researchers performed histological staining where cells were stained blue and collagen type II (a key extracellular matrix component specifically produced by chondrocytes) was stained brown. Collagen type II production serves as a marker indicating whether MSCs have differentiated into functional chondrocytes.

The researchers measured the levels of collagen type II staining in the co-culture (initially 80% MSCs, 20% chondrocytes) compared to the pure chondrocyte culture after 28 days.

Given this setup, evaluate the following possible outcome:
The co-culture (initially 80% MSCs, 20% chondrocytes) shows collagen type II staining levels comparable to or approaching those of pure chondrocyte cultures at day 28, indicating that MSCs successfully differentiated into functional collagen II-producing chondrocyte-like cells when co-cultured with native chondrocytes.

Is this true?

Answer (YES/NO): YES